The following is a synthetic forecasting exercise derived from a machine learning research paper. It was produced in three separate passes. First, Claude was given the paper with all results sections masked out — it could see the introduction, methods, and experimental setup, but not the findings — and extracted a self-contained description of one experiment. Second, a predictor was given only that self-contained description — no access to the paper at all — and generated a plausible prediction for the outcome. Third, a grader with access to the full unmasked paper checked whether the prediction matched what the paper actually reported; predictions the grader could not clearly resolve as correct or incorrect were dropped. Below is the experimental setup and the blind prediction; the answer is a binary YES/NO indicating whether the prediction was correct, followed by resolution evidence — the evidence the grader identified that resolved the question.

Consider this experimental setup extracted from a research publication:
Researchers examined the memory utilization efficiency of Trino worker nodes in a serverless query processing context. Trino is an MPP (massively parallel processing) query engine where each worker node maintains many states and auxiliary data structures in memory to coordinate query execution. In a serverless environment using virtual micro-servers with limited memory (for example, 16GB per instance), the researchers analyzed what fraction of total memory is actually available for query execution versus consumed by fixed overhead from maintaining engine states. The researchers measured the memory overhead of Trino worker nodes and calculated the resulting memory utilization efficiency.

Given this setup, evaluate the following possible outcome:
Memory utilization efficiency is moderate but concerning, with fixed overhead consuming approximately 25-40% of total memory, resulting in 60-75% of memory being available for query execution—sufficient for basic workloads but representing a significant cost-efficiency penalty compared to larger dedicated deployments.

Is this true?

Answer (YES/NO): NO